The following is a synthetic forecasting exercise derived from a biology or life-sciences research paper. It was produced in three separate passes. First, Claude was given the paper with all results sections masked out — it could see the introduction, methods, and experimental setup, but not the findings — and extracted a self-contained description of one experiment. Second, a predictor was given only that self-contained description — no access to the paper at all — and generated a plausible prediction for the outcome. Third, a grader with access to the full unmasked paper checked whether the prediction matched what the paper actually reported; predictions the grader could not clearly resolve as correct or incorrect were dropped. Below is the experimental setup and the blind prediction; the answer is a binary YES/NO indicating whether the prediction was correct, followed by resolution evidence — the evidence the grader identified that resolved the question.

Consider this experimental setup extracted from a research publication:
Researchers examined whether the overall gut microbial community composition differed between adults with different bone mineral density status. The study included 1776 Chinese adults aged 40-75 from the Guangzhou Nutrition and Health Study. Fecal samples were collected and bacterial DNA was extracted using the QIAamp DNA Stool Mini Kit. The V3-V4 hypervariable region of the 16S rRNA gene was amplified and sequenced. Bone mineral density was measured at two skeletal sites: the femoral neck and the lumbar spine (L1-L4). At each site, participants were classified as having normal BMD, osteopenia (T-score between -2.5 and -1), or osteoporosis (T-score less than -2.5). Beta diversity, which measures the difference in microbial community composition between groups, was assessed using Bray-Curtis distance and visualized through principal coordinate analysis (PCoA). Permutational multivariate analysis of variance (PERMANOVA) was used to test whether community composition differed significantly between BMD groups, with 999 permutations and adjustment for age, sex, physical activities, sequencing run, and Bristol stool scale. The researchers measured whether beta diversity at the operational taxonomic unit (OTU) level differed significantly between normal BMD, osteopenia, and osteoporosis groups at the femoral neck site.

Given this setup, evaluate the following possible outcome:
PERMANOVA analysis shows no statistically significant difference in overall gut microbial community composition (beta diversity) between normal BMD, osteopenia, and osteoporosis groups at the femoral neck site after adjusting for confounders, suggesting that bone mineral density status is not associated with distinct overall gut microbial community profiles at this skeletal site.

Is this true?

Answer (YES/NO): NO